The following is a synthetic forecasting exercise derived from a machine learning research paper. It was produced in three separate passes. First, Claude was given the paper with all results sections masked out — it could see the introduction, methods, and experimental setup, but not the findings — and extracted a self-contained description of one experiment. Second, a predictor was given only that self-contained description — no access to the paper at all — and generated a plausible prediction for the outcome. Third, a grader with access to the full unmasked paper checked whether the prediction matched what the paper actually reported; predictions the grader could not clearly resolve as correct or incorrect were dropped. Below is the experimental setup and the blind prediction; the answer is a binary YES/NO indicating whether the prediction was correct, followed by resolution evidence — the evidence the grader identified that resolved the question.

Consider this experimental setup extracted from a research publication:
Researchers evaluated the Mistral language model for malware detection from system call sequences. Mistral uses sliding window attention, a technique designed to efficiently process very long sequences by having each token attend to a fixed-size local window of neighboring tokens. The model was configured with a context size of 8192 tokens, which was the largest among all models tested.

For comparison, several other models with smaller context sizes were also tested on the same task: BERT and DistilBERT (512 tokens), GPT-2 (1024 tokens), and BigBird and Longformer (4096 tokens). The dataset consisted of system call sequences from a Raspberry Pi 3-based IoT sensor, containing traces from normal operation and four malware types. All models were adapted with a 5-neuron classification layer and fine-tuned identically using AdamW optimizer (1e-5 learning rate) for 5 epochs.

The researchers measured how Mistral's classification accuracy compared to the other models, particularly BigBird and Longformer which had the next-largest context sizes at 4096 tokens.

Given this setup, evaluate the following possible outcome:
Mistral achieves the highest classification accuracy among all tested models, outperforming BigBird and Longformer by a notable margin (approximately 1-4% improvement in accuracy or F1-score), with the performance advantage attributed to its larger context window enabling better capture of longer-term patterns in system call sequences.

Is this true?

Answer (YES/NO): NO